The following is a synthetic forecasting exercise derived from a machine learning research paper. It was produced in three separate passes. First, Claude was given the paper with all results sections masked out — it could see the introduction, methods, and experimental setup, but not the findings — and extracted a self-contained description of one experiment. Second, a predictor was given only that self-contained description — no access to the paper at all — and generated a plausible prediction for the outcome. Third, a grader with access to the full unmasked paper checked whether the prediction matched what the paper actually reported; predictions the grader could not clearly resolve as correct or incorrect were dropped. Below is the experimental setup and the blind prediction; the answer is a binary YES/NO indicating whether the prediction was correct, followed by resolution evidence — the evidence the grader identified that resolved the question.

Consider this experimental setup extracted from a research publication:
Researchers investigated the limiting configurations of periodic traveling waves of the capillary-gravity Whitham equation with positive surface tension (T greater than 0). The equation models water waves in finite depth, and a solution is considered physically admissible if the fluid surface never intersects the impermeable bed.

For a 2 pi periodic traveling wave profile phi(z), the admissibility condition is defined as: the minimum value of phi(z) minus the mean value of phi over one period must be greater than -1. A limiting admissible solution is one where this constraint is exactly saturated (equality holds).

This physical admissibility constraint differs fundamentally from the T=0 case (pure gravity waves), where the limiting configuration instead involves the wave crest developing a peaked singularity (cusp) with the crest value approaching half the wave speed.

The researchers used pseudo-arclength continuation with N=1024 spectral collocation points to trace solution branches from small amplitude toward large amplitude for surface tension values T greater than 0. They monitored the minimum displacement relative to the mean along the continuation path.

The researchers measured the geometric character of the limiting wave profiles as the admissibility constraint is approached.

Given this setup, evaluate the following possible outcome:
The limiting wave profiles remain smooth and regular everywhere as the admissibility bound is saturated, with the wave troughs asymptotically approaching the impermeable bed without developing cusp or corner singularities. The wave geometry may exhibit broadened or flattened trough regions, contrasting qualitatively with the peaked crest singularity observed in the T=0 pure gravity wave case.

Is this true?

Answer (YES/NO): NO